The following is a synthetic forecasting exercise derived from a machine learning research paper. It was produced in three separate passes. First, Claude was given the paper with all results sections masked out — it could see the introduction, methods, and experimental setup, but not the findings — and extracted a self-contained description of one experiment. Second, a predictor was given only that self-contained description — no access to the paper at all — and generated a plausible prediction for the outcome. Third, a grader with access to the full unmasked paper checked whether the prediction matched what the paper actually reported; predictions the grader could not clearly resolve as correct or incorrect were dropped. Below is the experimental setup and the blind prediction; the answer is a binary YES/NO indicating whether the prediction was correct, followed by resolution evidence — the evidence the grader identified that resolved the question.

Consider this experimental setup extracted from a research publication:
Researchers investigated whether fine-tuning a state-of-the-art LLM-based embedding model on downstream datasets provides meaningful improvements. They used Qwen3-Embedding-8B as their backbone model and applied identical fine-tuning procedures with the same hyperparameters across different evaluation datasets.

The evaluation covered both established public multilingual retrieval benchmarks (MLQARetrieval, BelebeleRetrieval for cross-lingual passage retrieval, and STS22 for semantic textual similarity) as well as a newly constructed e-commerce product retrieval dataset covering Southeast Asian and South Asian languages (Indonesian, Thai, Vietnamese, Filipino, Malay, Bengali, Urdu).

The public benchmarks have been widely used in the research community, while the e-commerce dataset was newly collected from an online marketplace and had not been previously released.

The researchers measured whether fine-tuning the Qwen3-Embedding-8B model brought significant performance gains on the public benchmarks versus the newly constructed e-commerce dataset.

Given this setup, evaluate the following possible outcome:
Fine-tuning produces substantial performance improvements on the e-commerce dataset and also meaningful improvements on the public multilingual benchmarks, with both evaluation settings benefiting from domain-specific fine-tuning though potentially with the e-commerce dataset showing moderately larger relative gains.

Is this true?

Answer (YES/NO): NO